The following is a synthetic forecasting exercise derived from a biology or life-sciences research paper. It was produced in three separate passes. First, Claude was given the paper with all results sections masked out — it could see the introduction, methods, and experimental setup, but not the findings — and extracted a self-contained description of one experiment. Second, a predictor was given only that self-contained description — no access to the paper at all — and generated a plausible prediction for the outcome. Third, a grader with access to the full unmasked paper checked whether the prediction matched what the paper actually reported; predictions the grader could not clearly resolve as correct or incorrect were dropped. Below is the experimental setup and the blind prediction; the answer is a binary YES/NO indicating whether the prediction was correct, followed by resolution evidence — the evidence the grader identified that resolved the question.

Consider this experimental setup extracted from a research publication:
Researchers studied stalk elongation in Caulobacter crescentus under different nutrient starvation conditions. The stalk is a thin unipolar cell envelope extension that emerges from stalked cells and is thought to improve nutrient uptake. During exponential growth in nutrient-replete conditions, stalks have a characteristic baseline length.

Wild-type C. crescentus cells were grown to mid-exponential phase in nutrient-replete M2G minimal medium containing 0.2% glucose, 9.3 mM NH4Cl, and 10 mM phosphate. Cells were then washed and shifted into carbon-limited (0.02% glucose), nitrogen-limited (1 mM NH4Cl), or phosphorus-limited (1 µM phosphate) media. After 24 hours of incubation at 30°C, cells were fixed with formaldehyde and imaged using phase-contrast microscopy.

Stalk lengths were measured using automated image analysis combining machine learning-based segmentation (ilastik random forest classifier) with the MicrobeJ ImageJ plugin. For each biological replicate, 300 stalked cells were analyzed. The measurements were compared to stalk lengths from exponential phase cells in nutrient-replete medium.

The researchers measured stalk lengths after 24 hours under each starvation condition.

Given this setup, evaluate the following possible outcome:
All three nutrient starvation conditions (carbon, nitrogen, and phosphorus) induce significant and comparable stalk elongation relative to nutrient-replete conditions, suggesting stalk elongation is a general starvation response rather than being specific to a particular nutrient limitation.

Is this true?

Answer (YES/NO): NO